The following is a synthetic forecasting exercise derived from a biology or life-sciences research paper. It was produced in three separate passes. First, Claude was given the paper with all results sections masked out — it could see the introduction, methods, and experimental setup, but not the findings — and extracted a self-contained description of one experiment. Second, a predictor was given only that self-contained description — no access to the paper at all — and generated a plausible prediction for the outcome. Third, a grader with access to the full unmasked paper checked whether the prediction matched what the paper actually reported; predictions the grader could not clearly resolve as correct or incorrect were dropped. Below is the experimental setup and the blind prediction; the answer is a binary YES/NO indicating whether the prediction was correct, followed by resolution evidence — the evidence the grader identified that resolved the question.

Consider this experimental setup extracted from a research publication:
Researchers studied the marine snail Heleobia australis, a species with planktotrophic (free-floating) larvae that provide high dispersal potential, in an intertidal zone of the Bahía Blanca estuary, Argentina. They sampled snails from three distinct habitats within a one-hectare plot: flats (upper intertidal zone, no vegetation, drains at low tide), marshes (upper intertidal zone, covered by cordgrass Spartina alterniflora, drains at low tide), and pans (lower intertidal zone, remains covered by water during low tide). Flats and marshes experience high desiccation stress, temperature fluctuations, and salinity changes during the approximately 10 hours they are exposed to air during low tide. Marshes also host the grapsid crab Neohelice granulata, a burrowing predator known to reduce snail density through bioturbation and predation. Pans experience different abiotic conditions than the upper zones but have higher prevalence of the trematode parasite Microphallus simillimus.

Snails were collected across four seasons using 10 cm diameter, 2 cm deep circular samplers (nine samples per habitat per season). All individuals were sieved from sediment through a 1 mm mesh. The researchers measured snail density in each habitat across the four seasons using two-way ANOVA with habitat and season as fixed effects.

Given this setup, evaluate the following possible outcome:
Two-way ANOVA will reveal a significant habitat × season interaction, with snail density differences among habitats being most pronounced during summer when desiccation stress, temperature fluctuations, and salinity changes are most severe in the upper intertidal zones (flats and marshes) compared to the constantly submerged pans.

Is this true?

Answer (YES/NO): NO